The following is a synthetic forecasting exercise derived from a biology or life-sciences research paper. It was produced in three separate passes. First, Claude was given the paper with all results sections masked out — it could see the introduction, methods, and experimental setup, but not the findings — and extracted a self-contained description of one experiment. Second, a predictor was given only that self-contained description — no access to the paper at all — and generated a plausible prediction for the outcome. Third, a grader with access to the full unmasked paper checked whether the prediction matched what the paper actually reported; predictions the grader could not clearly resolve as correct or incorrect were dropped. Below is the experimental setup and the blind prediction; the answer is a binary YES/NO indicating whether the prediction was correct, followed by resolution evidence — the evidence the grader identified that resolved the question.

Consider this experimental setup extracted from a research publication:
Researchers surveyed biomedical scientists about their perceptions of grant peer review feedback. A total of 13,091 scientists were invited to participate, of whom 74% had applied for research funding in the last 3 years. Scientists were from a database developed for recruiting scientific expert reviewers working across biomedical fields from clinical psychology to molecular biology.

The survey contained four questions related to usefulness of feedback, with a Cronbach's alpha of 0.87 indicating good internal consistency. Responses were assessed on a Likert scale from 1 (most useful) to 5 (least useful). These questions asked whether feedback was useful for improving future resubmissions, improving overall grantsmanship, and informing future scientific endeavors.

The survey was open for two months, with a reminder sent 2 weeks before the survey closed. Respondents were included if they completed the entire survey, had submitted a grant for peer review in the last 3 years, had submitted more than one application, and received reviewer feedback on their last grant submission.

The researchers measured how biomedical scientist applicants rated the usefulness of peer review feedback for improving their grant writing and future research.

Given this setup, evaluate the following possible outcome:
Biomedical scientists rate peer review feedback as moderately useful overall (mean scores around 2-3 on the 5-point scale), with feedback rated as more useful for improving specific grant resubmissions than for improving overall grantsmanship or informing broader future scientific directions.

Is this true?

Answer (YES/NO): NO